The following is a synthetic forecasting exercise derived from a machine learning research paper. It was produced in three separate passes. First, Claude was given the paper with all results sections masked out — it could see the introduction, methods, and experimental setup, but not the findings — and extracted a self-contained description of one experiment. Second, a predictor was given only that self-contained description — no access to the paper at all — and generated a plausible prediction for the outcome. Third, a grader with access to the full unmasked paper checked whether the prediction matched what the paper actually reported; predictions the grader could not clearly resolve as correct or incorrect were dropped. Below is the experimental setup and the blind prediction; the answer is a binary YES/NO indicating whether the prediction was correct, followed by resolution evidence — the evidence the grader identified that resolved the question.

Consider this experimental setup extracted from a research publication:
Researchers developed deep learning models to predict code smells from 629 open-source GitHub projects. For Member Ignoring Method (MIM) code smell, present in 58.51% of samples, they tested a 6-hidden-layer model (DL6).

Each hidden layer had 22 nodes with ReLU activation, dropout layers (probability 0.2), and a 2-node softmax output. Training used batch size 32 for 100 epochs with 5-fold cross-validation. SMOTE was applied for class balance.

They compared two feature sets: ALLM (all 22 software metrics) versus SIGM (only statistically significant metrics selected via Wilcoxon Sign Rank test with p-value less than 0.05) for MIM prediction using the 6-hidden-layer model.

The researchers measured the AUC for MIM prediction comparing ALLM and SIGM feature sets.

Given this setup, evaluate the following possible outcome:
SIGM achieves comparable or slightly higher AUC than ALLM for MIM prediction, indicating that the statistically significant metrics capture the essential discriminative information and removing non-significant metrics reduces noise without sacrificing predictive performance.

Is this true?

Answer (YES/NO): NO